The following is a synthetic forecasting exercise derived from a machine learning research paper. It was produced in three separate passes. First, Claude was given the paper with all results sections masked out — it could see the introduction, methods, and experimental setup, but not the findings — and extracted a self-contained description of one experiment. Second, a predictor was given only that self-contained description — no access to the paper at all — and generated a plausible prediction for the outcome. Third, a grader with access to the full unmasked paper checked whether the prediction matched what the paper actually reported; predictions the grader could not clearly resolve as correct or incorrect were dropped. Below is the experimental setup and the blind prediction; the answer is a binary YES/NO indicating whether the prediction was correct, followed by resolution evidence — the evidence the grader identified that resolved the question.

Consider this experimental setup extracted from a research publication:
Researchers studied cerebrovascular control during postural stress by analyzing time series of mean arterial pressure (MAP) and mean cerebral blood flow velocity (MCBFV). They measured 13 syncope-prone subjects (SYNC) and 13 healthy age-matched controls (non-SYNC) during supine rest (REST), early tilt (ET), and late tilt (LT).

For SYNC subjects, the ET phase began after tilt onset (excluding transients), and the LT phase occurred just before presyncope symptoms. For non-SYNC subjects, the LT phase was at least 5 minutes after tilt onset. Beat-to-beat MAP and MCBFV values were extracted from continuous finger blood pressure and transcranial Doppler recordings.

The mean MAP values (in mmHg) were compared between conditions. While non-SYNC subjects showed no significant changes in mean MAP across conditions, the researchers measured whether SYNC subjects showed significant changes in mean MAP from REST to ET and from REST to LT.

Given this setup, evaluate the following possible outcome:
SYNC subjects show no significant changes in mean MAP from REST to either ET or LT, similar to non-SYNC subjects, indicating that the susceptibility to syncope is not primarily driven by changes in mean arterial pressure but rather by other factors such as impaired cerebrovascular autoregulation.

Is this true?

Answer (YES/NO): NO